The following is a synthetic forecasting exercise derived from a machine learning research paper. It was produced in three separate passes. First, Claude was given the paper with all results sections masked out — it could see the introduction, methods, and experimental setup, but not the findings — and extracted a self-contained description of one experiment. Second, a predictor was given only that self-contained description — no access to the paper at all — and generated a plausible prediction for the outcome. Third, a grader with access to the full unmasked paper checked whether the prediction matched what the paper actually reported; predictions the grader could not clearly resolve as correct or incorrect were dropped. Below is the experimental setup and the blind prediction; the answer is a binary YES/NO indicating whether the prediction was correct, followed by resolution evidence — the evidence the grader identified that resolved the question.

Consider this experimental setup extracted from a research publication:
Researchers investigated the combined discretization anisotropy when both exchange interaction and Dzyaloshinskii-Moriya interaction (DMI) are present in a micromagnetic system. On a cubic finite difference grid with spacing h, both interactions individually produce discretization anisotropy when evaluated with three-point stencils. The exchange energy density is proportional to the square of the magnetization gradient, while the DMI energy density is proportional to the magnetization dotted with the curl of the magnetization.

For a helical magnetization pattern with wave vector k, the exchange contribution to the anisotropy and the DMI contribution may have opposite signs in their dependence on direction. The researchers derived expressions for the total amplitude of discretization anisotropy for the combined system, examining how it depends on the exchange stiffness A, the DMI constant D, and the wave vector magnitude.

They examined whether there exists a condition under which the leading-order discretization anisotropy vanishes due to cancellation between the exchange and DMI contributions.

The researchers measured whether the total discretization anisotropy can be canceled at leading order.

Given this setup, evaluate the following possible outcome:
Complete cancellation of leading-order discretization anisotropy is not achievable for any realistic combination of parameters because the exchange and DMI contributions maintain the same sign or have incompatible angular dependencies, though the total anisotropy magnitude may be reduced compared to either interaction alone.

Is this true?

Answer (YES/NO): NO